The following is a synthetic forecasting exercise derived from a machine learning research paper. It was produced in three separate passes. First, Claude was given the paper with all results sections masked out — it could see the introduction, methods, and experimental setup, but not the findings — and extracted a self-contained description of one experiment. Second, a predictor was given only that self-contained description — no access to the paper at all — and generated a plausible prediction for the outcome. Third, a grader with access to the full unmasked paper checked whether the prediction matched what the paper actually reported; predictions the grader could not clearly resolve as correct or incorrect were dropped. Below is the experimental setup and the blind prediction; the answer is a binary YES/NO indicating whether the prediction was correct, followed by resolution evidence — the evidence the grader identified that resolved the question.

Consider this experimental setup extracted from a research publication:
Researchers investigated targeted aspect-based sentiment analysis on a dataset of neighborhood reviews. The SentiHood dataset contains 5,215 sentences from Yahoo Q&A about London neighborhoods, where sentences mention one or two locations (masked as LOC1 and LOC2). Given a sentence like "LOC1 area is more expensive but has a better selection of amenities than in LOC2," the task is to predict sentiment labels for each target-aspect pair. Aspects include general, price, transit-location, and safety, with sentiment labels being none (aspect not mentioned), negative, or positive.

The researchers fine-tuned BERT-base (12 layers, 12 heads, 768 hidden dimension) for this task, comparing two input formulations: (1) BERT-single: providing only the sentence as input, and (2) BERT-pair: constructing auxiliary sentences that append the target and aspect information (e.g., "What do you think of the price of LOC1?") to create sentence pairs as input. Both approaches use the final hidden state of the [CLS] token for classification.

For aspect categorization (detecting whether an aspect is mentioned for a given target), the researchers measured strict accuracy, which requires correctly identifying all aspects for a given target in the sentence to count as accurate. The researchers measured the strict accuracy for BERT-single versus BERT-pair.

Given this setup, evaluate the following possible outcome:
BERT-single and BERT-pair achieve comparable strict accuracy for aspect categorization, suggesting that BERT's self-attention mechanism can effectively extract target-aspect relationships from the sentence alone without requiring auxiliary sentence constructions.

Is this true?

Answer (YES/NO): NO